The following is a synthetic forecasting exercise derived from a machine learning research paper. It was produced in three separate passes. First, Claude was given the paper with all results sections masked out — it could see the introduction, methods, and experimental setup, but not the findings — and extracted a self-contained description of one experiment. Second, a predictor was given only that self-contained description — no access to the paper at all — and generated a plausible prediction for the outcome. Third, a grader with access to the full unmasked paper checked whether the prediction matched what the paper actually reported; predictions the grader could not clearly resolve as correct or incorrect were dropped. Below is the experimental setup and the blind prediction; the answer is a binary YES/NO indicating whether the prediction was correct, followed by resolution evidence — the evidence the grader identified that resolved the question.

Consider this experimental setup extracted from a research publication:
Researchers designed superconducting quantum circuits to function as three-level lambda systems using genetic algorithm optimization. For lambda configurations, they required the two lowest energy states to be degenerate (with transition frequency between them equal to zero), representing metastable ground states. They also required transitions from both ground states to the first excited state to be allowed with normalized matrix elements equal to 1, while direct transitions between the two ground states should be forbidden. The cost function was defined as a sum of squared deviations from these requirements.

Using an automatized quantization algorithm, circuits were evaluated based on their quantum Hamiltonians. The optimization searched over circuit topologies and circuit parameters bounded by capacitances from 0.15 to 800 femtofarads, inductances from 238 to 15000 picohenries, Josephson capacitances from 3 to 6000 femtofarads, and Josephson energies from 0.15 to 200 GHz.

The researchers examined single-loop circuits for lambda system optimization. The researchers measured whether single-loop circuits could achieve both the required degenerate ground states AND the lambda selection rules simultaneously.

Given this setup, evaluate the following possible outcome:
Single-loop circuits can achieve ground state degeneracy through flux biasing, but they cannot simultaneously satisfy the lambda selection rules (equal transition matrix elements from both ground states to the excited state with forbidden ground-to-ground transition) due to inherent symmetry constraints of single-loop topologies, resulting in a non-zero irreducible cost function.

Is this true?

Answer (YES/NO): NO